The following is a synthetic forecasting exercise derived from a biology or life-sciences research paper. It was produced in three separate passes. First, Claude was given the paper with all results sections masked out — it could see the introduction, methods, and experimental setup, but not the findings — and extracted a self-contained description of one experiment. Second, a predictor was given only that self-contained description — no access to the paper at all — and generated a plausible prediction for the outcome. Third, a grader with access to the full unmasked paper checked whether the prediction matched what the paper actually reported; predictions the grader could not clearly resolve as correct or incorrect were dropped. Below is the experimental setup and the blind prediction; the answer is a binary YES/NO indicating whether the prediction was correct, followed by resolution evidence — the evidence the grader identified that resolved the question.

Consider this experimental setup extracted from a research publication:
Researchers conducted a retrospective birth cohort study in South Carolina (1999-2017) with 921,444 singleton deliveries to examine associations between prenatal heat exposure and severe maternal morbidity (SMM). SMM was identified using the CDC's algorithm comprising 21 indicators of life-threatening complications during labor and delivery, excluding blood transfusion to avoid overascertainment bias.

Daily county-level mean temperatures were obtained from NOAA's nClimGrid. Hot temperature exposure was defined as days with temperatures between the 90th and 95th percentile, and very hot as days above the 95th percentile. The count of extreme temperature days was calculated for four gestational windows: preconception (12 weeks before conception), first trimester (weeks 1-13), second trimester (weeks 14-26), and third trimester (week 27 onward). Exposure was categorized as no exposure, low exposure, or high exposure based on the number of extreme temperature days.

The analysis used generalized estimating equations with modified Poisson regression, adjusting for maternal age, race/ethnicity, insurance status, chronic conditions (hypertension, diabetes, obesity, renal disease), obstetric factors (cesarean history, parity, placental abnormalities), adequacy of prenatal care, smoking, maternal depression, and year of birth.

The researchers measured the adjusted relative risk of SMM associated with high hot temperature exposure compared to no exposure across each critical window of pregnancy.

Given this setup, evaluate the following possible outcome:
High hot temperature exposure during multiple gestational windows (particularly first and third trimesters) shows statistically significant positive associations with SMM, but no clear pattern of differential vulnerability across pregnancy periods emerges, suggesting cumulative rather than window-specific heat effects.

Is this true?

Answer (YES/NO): NO